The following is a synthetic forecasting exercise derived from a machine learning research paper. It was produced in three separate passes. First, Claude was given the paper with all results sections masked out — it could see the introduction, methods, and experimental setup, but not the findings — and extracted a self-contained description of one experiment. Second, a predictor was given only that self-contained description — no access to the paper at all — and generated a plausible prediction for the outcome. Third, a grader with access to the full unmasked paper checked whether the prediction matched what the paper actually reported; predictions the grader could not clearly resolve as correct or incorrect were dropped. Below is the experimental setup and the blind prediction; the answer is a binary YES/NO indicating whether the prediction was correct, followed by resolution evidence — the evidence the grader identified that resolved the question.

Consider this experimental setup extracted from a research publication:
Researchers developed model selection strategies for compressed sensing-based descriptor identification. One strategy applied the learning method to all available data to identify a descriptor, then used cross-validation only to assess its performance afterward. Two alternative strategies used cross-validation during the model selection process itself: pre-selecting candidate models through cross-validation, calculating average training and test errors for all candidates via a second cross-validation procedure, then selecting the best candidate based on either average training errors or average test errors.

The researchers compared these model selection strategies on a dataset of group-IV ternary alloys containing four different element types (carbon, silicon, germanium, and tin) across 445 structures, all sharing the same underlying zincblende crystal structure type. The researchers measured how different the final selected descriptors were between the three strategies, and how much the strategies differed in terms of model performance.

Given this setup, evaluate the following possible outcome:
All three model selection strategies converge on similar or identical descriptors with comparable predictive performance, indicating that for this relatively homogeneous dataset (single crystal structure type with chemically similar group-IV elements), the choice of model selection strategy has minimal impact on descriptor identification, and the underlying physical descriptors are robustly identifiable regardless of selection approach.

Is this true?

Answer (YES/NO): YES